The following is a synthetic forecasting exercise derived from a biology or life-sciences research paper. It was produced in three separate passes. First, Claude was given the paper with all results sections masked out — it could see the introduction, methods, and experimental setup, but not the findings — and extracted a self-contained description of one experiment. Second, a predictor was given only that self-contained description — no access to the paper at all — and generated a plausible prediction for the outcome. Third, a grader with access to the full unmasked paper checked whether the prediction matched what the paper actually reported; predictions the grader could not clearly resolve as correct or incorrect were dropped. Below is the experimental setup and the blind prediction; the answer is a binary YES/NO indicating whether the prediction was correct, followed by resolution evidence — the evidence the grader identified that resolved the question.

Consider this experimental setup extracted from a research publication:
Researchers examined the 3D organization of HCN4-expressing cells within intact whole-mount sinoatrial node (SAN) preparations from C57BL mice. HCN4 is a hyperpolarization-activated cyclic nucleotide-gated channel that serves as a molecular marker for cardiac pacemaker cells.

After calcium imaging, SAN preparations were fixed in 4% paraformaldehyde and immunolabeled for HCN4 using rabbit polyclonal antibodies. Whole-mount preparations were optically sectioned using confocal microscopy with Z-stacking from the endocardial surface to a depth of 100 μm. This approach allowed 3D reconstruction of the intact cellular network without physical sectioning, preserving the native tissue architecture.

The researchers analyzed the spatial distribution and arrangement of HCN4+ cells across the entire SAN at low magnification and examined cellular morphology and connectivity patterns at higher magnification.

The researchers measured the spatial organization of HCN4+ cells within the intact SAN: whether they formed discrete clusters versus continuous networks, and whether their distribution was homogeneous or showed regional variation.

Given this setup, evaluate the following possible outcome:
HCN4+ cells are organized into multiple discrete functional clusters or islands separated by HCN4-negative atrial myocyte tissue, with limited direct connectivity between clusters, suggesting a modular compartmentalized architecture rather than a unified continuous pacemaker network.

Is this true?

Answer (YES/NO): NO